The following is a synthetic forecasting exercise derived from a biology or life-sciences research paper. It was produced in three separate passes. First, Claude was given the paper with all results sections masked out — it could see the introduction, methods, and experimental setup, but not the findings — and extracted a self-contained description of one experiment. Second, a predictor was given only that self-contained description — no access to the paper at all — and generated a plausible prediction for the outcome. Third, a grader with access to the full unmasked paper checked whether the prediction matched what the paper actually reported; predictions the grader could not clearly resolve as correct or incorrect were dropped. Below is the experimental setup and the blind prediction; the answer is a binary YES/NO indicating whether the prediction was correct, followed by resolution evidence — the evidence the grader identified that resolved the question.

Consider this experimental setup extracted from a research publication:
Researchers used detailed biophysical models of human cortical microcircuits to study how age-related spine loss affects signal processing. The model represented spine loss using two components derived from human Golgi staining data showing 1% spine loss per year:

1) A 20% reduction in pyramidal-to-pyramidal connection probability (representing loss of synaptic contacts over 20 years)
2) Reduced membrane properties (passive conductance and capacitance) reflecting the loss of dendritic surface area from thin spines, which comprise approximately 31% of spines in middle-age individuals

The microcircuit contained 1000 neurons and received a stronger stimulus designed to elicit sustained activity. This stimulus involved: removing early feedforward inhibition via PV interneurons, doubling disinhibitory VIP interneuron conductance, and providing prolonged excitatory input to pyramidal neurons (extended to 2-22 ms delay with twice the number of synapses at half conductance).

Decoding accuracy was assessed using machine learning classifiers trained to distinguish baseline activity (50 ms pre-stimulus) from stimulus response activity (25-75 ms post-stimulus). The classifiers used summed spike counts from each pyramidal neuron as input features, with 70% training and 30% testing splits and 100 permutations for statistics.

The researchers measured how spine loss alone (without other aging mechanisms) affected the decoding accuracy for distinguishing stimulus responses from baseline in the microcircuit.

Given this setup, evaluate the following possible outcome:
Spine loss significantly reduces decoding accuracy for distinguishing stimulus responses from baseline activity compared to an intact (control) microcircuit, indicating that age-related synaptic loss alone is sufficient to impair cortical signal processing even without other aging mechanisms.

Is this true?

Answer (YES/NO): NO